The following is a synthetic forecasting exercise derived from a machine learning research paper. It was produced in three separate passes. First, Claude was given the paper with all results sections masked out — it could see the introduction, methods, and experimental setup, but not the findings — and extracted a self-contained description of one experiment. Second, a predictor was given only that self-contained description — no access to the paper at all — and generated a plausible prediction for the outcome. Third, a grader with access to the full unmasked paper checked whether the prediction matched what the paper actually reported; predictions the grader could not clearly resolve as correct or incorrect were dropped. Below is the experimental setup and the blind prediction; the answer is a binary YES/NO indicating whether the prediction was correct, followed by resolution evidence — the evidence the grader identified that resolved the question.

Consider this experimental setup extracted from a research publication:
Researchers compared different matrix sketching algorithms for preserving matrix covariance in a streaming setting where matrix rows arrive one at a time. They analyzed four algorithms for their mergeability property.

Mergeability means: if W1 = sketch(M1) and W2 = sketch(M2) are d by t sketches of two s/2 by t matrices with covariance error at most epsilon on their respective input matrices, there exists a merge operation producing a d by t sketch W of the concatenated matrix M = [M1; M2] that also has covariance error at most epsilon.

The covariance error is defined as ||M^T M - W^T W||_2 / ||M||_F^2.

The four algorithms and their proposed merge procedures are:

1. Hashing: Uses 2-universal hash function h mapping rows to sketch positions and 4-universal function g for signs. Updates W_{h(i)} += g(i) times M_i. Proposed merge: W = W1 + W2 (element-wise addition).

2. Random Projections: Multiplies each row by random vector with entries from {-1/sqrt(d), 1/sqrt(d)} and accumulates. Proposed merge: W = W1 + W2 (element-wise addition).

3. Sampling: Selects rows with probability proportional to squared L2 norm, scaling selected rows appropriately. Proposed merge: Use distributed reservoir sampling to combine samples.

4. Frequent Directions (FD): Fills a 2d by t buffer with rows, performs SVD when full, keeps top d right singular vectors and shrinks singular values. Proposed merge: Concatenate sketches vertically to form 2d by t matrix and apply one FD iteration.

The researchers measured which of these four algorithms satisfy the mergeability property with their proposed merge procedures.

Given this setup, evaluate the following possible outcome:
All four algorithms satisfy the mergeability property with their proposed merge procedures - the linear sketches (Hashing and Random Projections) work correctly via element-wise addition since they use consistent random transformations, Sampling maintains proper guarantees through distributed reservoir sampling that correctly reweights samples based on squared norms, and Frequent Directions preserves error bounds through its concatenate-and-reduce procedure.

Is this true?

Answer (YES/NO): YES